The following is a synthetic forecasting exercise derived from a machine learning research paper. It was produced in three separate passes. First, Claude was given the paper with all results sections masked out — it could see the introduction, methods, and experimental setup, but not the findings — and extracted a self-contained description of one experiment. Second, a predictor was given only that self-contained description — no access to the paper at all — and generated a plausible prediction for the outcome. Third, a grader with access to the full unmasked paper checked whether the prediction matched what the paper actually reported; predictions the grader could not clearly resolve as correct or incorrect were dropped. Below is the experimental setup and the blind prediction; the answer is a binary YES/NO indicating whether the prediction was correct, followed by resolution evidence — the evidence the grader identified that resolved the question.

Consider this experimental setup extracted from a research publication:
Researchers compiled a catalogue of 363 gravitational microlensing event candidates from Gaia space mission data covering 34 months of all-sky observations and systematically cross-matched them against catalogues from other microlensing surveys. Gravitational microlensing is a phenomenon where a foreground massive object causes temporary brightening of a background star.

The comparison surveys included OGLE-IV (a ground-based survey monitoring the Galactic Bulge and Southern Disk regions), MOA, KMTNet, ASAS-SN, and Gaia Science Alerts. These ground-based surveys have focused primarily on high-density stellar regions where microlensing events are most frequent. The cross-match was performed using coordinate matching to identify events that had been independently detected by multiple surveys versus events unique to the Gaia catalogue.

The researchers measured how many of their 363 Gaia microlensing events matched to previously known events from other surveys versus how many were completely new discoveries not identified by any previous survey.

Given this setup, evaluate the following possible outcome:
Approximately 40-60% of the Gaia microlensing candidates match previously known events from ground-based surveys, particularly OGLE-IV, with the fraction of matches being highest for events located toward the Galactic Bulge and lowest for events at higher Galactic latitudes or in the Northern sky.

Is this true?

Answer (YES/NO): NO